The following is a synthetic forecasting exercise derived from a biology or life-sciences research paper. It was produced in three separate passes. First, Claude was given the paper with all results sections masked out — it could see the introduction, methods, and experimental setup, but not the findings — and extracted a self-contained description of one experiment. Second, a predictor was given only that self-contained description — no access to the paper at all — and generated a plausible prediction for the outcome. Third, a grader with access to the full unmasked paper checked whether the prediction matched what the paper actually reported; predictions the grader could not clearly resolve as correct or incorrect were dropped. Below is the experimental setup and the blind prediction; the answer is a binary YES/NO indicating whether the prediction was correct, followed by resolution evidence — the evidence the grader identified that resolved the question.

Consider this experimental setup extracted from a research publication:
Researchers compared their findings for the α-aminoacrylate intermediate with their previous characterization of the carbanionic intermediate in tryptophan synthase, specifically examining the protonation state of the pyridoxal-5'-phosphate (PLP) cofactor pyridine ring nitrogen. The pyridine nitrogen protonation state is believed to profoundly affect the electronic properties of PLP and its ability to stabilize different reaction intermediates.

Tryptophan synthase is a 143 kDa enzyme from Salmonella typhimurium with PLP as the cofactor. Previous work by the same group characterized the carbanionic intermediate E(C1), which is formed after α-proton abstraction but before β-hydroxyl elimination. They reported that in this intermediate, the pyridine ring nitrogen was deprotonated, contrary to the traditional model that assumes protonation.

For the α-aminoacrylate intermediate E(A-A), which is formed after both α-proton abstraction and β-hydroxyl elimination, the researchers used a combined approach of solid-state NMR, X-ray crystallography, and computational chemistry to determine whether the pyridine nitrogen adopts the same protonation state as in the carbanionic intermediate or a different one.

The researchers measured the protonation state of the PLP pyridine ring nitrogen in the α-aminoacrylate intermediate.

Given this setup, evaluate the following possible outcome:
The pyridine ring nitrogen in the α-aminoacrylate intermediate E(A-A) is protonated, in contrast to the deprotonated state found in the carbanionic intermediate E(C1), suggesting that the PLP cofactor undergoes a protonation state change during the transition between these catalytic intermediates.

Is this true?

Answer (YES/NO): NO